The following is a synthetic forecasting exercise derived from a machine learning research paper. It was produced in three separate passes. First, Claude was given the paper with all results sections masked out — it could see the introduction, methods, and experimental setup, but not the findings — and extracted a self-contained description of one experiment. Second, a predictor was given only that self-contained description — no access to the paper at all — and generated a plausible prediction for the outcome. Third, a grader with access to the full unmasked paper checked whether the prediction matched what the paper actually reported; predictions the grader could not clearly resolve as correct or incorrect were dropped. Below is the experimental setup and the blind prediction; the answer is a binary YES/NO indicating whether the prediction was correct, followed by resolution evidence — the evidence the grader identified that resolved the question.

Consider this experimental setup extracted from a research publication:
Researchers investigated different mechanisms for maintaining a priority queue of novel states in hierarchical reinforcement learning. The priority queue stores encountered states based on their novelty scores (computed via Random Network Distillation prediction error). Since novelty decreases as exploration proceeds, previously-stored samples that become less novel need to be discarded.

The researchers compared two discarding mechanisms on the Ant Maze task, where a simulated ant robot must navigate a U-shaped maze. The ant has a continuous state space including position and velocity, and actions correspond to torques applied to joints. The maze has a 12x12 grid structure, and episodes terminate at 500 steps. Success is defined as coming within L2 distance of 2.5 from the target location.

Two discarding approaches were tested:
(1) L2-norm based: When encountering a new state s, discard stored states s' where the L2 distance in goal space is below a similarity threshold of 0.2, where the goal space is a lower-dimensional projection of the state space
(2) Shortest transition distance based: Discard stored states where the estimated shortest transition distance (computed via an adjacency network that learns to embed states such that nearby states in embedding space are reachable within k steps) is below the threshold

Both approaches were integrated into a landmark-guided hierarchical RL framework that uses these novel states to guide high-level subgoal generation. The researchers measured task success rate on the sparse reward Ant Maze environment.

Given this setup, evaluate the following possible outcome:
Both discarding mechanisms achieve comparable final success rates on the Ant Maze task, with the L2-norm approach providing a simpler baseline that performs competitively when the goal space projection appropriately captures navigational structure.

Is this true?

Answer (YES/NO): YES